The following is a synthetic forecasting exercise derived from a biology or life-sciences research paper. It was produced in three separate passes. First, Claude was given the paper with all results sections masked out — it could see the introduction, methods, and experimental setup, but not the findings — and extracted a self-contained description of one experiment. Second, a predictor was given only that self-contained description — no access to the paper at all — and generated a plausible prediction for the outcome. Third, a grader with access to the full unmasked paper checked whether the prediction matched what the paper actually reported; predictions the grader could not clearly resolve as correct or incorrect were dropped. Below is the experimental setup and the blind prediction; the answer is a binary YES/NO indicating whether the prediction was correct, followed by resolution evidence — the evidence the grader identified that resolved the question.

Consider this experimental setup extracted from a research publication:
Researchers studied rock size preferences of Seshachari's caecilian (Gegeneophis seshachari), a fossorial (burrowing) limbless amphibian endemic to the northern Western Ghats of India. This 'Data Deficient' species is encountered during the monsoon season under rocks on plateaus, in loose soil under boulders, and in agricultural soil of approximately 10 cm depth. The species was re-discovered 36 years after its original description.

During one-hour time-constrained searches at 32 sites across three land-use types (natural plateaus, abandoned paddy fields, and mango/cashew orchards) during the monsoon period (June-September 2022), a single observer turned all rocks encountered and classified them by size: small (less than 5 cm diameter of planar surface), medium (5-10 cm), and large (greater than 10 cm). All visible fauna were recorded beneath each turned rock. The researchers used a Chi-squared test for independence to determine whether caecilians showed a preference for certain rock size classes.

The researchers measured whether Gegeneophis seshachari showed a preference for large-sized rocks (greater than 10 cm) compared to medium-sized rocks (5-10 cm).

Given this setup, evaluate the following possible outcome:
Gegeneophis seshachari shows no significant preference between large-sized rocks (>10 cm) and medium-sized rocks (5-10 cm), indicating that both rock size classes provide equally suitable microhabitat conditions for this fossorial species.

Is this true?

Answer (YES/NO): NO